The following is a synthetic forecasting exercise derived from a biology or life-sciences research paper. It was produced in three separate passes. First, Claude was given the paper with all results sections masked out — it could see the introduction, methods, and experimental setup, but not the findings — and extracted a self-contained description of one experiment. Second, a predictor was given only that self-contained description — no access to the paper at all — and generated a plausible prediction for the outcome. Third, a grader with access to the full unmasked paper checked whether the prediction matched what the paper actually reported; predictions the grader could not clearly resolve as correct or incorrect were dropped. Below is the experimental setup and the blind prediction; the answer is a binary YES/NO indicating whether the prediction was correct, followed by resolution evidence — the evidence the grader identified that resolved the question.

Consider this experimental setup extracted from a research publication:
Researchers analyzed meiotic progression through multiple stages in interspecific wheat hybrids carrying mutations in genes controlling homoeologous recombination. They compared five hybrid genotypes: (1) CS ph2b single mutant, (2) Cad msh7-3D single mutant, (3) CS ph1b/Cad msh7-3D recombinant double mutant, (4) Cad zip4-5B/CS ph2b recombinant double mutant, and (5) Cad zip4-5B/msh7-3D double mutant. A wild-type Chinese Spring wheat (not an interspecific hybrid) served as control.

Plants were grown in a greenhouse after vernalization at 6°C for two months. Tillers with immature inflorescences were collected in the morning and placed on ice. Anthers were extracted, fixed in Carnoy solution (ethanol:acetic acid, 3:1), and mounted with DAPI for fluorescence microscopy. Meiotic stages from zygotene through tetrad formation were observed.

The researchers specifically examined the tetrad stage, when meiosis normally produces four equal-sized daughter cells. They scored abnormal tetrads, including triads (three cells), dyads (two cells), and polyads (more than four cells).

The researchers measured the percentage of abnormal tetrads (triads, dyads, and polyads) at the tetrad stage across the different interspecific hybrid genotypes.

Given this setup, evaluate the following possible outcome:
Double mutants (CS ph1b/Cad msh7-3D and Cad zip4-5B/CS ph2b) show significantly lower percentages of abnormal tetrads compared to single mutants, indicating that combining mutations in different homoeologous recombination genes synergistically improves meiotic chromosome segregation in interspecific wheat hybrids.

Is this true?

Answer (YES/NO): NO